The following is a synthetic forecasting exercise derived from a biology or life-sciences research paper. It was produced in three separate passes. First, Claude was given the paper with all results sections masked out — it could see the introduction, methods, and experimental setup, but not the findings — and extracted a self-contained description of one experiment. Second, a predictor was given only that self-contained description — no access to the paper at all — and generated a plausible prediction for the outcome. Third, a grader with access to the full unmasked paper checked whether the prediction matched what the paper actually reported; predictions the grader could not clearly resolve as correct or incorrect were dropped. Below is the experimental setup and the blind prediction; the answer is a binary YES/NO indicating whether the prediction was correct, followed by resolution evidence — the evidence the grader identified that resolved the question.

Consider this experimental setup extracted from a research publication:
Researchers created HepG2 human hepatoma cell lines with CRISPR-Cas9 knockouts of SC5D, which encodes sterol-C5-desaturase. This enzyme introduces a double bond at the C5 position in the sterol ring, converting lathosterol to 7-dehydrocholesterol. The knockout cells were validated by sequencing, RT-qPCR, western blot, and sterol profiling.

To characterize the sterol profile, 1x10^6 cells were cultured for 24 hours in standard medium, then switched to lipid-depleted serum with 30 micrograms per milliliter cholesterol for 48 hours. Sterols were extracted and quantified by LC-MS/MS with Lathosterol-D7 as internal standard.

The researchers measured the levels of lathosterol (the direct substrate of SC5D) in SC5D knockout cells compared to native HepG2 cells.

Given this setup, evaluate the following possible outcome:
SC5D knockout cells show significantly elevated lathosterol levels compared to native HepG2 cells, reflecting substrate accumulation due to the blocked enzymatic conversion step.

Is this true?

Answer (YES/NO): YES